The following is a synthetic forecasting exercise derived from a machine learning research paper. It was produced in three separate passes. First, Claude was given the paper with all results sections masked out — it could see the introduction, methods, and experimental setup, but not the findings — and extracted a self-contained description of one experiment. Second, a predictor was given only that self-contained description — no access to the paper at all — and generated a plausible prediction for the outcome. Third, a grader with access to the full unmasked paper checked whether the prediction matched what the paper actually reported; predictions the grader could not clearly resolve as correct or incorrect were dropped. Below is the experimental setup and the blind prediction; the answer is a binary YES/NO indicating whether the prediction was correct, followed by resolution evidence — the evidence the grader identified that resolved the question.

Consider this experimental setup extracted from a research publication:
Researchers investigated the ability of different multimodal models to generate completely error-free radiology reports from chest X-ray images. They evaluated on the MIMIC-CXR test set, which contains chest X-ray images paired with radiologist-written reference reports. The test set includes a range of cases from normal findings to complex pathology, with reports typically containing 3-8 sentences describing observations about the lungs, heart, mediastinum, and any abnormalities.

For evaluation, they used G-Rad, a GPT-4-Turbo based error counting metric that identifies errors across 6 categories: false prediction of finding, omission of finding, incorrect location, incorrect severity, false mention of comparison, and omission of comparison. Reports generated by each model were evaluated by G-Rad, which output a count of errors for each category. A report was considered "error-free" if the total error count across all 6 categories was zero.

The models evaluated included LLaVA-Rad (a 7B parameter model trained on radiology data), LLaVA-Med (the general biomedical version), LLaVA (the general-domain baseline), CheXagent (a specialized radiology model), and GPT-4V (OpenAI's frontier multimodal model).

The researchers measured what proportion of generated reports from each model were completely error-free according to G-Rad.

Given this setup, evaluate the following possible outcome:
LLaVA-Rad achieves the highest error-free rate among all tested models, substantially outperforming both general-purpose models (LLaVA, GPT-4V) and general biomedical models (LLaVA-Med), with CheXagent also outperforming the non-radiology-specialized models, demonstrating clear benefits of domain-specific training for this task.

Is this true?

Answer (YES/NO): NO